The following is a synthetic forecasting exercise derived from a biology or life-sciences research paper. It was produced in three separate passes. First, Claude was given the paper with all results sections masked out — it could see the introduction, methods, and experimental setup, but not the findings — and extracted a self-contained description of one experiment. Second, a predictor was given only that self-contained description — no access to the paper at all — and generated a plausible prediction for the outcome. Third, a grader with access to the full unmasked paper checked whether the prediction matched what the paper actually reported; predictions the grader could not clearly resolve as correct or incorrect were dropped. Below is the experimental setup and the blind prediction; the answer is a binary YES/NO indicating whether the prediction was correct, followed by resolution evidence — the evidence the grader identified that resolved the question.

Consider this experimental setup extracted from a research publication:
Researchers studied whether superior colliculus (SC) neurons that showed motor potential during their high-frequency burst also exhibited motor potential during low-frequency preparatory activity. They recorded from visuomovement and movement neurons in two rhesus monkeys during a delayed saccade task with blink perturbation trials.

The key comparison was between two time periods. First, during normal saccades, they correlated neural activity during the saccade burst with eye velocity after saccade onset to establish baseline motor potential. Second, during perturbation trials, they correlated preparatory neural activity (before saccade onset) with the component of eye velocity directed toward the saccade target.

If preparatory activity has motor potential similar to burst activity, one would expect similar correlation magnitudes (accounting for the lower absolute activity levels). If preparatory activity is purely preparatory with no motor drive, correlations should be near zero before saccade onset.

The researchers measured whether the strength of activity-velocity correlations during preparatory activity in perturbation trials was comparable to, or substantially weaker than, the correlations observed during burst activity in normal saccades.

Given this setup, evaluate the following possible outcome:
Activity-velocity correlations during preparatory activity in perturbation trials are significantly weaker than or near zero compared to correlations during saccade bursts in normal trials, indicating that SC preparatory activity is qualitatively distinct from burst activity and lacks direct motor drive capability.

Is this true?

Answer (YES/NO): NO